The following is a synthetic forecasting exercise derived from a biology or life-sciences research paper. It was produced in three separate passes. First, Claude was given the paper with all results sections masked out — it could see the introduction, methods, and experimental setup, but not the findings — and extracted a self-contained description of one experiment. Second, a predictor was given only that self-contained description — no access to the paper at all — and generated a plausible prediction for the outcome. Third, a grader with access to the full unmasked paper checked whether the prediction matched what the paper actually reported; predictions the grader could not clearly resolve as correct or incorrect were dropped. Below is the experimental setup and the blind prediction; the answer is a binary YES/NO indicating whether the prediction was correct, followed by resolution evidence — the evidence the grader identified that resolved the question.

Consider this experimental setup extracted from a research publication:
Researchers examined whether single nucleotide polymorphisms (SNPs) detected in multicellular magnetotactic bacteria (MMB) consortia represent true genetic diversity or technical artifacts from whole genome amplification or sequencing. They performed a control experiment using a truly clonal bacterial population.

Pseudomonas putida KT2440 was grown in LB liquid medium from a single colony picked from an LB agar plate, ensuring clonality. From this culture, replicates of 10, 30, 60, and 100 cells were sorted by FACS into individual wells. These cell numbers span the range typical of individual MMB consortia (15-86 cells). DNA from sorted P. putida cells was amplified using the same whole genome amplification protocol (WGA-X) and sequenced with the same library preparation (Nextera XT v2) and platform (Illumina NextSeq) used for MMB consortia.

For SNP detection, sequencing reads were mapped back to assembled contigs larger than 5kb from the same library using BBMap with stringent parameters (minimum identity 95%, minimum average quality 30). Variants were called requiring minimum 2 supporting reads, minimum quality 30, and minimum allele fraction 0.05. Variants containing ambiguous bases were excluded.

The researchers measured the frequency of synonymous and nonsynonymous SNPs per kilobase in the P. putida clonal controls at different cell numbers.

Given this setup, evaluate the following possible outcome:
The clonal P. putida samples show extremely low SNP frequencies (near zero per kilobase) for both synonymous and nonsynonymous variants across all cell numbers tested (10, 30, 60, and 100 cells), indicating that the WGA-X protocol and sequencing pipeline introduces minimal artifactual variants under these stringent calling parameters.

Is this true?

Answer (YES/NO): YES